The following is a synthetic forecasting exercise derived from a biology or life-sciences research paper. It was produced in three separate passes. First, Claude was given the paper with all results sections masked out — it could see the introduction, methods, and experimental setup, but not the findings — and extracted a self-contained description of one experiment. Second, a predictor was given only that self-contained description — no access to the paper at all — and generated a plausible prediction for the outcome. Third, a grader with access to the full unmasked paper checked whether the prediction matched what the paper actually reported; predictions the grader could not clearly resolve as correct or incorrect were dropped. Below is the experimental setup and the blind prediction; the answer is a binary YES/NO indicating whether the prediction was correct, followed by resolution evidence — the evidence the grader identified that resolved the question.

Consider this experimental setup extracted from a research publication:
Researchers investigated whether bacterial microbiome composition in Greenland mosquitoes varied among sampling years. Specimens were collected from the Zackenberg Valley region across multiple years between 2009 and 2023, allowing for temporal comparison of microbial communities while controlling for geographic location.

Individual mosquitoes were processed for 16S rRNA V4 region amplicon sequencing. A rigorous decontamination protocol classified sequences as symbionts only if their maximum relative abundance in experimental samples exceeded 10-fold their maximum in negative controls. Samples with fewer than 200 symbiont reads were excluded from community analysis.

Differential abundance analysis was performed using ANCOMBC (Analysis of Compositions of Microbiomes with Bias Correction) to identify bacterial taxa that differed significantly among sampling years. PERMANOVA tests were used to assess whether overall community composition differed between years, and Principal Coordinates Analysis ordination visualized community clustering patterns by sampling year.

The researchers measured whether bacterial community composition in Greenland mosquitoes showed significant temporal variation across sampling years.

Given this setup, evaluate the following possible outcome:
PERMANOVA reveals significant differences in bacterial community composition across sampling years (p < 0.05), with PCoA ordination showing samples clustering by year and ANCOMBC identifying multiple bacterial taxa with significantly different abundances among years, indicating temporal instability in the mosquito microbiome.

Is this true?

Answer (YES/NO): NO